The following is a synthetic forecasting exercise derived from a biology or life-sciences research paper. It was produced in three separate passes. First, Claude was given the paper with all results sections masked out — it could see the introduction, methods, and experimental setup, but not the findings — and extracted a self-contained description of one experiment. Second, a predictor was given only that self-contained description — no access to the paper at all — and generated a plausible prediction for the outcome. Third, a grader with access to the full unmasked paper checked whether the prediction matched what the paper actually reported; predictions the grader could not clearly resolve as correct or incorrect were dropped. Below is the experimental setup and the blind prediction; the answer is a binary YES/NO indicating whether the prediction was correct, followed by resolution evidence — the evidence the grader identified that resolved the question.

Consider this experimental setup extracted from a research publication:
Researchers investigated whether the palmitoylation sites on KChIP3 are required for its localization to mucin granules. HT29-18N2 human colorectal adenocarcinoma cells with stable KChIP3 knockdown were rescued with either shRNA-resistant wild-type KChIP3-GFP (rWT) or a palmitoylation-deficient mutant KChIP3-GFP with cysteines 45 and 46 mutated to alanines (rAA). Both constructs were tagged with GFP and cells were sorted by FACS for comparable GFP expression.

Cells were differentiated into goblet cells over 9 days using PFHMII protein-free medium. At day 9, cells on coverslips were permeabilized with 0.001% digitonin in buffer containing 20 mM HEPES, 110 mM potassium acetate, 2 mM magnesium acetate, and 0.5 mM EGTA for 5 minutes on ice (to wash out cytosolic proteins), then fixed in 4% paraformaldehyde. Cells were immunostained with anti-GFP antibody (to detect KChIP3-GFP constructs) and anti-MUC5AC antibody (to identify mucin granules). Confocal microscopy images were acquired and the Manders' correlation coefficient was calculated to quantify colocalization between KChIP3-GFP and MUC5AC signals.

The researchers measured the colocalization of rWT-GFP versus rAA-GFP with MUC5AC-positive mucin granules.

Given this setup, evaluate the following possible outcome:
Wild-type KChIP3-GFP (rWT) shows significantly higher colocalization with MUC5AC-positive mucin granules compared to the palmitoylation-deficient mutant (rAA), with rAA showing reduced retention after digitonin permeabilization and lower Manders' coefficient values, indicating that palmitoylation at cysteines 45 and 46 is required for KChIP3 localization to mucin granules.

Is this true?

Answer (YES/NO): YES